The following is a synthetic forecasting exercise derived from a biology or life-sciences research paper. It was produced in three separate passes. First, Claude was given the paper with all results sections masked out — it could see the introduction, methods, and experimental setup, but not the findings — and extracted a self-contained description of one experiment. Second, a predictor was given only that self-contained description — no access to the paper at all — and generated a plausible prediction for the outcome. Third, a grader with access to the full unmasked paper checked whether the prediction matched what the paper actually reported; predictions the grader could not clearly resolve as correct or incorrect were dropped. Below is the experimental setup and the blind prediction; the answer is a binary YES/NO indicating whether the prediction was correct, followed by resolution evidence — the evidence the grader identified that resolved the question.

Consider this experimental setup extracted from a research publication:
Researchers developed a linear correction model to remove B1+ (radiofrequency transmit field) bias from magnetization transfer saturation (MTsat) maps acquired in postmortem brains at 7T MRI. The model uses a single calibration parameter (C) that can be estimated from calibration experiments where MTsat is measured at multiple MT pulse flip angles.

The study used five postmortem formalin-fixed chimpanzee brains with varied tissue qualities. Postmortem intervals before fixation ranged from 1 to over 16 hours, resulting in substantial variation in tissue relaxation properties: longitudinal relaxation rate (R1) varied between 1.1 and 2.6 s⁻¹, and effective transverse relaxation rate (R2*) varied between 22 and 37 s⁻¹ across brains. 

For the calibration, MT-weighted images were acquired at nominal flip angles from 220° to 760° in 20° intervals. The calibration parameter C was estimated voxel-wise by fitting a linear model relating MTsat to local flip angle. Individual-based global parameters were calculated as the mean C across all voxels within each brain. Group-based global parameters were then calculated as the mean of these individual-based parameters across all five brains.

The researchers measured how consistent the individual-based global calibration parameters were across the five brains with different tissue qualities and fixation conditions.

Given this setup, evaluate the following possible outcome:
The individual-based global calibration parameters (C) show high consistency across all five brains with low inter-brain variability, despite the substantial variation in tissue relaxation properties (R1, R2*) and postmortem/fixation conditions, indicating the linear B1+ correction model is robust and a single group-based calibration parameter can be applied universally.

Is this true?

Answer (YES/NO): YES